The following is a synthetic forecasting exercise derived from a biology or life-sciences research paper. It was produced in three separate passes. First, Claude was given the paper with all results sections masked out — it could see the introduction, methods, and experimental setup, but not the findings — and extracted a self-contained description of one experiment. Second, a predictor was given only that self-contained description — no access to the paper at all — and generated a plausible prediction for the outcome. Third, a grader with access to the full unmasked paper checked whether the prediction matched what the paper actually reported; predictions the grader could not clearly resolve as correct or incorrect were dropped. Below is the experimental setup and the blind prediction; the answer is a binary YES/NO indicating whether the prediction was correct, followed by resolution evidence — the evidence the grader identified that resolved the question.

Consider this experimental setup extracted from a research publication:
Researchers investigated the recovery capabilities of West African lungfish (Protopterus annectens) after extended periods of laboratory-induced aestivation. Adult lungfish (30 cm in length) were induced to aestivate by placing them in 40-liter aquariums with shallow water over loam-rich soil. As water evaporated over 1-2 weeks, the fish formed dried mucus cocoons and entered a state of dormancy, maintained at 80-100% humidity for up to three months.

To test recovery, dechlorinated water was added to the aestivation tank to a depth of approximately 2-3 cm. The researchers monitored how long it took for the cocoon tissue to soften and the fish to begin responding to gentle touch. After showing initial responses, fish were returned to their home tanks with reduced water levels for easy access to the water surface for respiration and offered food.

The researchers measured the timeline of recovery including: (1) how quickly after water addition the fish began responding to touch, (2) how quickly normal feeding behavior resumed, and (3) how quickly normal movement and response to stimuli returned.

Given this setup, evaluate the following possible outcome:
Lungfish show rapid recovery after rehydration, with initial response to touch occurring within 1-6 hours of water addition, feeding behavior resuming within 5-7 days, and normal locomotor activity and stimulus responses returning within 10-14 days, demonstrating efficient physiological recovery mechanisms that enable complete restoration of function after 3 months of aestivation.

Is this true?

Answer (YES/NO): NO